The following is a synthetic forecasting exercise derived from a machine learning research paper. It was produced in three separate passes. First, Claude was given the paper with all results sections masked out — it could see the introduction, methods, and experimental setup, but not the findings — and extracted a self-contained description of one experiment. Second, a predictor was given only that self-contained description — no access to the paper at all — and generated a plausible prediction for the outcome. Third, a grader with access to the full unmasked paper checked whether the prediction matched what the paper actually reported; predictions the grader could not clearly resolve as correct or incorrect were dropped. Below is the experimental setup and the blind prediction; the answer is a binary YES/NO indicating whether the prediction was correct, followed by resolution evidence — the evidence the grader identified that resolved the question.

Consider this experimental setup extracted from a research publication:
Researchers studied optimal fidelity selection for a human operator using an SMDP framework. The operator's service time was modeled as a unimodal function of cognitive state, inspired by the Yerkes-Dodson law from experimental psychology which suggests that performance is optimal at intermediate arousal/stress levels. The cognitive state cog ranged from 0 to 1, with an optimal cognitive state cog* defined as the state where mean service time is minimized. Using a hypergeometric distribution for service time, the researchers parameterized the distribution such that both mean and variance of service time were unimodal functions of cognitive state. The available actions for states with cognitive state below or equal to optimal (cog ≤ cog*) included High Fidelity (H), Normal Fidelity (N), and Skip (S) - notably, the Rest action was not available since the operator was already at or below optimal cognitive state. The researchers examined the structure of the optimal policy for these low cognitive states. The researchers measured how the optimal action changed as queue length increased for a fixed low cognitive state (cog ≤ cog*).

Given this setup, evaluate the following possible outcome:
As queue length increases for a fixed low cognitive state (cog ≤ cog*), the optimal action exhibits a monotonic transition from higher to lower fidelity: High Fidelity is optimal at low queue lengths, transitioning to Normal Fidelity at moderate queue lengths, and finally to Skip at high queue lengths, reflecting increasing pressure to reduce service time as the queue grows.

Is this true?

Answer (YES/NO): YES